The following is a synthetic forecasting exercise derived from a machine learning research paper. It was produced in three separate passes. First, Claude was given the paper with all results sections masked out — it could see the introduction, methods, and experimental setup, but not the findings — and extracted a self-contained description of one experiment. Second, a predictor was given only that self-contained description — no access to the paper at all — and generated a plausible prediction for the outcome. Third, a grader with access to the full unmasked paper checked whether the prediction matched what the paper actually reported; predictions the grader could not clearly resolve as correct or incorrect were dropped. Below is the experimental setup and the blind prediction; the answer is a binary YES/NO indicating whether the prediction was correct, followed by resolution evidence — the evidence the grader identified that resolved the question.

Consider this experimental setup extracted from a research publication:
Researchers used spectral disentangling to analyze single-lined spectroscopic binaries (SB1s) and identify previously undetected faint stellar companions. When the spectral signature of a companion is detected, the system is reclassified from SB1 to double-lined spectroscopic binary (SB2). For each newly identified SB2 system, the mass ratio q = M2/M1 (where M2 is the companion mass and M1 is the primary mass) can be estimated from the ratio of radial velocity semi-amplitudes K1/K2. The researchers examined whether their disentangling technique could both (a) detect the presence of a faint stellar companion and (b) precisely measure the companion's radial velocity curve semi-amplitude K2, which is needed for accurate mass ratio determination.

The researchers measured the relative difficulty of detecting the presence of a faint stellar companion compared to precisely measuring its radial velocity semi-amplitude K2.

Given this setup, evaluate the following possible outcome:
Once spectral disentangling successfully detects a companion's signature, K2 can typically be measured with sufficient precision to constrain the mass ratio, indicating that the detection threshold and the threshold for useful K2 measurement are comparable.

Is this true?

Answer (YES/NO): NO